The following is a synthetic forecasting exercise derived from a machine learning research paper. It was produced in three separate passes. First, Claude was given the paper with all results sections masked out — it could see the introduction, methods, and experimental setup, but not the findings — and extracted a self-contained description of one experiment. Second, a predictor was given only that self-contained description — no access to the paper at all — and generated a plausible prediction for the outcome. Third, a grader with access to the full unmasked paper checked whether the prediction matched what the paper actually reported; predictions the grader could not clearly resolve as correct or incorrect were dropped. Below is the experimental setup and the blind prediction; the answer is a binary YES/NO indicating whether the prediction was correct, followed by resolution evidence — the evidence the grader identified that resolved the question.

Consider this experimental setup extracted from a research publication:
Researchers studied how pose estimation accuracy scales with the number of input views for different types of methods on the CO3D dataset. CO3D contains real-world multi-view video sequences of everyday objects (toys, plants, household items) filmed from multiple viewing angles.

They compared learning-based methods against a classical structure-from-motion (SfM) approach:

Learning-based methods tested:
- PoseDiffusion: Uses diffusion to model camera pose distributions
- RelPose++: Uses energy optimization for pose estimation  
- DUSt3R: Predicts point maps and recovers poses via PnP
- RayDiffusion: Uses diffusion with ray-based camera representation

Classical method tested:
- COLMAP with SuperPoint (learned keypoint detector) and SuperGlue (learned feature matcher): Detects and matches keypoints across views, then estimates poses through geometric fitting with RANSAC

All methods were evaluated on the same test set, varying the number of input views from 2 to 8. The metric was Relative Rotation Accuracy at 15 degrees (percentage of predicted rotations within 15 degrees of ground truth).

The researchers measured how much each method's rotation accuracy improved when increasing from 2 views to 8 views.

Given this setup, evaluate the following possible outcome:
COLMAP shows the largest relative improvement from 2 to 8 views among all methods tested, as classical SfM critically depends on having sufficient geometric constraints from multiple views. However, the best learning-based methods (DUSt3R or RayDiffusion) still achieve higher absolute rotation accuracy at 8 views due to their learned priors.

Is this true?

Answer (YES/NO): NO